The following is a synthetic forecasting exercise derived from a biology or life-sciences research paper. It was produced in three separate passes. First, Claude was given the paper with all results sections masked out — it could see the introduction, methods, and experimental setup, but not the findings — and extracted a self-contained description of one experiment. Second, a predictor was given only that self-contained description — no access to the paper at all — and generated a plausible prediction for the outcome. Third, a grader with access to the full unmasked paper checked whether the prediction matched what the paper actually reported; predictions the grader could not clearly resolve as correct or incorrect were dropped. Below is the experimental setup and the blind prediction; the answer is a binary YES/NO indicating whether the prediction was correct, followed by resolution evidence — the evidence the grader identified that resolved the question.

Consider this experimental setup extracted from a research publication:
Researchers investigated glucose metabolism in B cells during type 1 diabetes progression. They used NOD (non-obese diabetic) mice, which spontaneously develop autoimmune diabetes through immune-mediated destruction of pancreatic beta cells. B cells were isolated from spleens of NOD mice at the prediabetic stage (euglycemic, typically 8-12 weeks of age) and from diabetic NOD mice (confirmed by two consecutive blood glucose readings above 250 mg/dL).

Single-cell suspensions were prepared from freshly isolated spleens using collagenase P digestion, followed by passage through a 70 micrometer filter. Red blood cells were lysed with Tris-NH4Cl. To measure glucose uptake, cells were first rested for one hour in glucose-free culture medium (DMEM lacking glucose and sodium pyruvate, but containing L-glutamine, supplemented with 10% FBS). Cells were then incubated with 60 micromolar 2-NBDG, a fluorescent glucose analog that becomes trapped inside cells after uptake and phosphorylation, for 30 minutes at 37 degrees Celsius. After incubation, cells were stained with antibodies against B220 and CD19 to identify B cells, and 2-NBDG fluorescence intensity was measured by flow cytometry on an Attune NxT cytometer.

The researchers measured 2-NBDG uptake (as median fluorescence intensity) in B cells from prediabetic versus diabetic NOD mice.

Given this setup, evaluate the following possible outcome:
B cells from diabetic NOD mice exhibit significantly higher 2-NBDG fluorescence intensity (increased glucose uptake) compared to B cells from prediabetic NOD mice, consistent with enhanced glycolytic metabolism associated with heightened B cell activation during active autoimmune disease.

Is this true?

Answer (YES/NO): NO